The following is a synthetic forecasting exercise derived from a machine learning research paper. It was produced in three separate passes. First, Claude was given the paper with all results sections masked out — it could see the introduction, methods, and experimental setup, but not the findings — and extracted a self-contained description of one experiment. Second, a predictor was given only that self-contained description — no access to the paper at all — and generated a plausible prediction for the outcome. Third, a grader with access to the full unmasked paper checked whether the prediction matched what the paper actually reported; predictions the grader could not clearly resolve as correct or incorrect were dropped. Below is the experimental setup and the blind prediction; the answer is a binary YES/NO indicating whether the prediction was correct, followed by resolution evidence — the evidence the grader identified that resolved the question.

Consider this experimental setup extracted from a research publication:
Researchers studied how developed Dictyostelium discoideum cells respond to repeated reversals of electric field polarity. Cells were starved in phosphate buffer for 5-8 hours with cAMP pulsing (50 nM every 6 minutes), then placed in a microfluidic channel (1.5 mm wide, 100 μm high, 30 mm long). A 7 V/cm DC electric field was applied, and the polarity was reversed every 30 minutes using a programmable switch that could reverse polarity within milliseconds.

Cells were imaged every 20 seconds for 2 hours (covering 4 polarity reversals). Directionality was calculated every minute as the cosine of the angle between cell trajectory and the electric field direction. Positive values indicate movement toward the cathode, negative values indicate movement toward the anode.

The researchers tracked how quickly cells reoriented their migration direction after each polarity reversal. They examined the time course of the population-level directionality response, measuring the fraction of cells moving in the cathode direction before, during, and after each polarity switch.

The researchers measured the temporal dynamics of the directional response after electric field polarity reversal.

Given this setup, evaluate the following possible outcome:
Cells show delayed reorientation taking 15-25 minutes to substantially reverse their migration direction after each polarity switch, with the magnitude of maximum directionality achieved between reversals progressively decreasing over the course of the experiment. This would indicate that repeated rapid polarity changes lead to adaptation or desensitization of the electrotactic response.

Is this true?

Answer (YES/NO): NO